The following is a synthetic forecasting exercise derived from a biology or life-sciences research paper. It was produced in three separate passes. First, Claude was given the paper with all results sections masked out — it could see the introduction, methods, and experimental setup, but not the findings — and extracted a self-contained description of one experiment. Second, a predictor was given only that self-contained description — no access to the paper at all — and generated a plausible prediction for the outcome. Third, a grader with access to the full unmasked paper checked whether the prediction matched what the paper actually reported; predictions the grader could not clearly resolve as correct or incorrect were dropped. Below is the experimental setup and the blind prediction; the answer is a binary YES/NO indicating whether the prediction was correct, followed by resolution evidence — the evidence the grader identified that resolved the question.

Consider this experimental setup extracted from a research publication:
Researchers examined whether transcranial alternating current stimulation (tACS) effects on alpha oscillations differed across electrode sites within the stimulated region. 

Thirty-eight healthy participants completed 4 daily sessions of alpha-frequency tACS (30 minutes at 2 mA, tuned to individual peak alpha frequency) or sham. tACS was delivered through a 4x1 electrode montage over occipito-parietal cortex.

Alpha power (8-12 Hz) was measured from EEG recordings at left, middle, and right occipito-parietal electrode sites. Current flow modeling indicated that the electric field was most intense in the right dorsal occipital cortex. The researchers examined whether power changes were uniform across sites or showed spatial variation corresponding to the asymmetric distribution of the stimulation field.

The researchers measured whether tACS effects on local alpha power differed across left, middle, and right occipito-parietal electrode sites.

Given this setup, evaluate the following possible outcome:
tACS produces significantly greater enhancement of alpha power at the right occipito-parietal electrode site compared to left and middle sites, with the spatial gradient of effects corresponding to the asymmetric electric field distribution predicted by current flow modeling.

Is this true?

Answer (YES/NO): NO